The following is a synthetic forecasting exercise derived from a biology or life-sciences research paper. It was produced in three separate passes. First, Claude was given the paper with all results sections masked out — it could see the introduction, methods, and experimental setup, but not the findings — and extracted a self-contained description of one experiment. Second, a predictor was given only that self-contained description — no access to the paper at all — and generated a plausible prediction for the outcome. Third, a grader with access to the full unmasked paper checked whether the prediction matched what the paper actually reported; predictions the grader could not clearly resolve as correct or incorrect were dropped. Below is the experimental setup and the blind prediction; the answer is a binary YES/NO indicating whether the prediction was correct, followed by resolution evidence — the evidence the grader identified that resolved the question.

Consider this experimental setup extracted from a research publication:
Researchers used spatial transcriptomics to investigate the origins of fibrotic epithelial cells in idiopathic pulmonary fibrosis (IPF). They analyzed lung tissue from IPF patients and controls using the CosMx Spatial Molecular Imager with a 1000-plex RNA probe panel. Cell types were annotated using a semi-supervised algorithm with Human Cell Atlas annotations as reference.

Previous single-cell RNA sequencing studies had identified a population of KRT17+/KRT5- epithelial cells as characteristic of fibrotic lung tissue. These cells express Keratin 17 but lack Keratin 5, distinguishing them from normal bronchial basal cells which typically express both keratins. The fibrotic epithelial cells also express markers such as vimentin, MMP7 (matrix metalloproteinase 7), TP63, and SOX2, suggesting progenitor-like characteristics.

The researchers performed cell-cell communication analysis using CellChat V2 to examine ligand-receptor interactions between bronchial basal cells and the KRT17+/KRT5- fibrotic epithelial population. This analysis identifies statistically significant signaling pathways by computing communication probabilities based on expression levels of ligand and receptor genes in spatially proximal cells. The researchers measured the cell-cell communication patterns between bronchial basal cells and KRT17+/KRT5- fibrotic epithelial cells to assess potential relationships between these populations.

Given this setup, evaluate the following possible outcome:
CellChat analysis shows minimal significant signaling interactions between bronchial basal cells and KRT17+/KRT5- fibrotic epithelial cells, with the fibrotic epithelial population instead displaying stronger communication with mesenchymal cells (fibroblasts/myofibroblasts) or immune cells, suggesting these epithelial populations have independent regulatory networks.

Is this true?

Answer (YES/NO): NO